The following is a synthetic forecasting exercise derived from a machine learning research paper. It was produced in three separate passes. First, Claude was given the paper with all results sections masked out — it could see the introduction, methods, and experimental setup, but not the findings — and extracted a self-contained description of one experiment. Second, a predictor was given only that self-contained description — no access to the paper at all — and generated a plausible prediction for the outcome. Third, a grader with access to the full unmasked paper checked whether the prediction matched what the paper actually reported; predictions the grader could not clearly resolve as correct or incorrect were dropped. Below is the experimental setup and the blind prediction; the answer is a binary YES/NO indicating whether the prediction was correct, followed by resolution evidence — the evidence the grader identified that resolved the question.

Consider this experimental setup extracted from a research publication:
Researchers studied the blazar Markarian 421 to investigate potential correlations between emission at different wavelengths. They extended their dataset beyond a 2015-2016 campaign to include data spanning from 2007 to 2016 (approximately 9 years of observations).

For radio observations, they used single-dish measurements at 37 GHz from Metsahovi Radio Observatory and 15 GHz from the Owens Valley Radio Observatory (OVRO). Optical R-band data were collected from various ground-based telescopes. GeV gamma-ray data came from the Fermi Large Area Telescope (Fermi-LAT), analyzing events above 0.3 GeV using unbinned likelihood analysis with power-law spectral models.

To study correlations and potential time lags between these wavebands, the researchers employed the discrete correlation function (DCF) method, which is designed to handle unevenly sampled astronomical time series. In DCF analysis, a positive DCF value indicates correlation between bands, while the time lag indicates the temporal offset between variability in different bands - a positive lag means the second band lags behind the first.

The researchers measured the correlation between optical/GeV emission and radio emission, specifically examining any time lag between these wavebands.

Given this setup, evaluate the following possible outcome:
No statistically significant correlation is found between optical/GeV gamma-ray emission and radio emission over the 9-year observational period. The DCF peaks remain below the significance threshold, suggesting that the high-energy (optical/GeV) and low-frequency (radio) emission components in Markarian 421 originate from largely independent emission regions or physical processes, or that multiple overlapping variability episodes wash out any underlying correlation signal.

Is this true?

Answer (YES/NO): NO